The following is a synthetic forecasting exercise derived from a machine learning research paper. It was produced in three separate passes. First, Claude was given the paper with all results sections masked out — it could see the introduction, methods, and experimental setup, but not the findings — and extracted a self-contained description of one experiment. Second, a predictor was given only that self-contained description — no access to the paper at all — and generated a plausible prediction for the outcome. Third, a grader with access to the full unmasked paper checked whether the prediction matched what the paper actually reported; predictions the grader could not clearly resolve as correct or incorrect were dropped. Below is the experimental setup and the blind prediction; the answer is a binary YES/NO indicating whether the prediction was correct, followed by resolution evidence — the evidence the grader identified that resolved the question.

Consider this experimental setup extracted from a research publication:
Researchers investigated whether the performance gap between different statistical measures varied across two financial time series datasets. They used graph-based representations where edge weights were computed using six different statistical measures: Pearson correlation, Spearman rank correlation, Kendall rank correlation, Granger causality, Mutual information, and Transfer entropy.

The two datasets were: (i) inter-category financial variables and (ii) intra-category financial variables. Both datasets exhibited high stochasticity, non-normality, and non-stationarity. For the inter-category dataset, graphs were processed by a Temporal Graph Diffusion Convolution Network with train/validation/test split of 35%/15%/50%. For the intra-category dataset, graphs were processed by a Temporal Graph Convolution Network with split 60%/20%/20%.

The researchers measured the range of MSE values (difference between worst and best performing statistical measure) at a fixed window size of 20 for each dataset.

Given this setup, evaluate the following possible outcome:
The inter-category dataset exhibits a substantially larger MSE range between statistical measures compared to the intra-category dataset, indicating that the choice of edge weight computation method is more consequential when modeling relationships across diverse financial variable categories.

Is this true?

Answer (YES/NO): YES